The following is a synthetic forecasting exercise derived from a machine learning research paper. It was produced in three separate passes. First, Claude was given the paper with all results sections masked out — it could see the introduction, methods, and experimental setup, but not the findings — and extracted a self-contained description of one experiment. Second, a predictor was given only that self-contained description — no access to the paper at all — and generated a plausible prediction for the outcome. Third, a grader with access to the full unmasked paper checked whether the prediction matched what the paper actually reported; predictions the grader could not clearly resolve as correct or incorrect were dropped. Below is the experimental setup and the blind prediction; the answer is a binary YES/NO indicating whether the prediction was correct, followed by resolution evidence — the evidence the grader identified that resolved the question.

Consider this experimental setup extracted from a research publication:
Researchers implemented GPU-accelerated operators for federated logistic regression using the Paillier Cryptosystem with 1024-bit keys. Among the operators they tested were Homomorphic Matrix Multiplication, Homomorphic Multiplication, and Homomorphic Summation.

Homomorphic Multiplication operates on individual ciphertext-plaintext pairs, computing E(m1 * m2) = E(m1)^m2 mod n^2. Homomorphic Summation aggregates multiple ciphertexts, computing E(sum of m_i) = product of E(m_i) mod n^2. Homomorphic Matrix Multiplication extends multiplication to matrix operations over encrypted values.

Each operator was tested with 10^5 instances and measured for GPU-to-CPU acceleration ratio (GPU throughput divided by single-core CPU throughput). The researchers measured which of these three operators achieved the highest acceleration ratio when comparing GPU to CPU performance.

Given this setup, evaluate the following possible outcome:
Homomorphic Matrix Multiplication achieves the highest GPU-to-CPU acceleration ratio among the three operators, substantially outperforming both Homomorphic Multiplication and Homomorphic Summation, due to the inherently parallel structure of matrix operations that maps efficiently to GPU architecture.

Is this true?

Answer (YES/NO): YES